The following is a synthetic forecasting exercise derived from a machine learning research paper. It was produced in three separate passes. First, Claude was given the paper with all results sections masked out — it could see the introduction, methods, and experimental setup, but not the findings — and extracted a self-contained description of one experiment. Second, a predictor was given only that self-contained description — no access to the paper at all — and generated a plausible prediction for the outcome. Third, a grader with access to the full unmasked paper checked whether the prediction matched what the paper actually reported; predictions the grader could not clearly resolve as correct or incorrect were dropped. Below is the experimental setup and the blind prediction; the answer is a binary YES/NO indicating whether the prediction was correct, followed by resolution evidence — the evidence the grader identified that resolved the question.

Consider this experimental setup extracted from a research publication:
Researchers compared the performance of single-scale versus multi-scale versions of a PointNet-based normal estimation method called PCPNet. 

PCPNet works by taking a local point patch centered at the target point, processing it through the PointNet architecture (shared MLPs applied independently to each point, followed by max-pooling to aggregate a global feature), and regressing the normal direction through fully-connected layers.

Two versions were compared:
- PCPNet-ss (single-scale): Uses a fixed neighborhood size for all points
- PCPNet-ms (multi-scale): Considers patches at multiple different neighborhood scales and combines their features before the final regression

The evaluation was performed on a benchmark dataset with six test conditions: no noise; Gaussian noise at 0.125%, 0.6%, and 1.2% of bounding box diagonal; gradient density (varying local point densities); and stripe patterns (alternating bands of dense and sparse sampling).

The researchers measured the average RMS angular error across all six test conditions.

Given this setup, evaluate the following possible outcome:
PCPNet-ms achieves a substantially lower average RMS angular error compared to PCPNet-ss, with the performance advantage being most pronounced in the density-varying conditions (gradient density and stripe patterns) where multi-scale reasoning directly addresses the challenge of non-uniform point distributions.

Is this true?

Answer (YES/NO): NO